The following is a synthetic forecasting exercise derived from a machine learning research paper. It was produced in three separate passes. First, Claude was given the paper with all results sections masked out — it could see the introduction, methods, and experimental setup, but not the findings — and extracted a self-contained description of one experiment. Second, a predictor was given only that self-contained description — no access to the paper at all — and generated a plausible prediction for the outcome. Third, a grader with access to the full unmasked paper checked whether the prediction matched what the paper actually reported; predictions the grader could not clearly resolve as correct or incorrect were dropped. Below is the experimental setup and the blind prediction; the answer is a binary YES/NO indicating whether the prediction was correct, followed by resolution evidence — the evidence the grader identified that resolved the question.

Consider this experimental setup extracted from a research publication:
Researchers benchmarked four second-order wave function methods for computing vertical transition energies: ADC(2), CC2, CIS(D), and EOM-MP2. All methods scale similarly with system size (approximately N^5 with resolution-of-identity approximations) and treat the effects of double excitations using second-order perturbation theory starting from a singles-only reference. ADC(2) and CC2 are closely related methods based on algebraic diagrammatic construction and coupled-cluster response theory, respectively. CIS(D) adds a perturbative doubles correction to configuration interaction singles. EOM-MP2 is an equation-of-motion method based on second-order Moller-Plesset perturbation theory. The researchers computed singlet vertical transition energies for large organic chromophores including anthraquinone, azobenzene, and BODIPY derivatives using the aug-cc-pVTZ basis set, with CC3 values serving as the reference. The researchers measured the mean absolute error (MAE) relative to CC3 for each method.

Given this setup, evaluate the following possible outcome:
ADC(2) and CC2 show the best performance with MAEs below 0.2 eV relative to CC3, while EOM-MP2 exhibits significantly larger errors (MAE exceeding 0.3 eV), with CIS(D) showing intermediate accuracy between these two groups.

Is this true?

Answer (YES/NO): YES